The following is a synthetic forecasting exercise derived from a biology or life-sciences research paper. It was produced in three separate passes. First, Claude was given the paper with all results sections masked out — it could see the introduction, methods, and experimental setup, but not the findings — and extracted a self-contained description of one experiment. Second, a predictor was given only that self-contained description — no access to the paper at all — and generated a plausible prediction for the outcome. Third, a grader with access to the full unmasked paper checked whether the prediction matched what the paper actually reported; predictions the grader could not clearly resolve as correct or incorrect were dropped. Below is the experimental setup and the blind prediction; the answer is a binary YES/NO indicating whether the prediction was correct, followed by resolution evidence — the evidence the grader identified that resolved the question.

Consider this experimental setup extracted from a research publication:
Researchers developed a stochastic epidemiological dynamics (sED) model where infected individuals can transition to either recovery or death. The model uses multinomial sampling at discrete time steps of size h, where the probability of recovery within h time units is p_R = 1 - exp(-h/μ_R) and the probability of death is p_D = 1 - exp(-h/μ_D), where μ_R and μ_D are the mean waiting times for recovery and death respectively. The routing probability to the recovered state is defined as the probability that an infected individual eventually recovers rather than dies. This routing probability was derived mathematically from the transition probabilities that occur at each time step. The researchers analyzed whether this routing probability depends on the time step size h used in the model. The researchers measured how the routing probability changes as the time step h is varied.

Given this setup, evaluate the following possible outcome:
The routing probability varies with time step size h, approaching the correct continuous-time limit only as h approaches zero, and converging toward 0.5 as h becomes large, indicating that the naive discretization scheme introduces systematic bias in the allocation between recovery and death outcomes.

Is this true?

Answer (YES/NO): NO